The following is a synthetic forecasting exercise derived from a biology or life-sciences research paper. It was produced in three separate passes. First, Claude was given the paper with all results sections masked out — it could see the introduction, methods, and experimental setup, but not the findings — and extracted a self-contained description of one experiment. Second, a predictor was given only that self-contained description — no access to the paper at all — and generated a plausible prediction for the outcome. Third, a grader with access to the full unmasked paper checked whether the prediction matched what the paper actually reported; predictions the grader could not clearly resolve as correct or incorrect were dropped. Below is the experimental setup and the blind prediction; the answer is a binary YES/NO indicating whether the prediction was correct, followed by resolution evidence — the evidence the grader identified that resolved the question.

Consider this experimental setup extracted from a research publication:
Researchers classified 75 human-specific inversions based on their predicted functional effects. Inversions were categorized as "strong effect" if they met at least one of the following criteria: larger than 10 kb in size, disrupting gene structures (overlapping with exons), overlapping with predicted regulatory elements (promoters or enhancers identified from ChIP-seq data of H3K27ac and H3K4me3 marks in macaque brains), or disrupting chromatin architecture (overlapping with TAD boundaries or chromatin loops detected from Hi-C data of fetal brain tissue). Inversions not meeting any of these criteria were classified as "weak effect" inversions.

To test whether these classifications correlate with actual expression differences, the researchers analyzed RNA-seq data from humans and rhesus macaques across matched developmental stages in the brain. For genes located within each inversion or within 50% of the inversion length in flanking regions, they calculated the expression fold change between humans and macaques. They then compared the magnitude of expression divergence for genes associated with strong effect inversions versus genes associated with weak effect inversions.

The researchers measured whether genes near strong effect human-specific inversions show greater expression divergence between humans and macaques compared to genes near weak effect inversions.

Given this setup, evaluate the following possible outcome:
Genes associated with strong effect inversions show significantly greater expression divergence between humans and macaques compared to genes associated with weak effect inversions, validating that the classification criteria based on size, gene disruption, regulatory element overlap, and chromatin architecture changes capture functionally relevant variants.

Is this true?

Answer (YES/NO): YES